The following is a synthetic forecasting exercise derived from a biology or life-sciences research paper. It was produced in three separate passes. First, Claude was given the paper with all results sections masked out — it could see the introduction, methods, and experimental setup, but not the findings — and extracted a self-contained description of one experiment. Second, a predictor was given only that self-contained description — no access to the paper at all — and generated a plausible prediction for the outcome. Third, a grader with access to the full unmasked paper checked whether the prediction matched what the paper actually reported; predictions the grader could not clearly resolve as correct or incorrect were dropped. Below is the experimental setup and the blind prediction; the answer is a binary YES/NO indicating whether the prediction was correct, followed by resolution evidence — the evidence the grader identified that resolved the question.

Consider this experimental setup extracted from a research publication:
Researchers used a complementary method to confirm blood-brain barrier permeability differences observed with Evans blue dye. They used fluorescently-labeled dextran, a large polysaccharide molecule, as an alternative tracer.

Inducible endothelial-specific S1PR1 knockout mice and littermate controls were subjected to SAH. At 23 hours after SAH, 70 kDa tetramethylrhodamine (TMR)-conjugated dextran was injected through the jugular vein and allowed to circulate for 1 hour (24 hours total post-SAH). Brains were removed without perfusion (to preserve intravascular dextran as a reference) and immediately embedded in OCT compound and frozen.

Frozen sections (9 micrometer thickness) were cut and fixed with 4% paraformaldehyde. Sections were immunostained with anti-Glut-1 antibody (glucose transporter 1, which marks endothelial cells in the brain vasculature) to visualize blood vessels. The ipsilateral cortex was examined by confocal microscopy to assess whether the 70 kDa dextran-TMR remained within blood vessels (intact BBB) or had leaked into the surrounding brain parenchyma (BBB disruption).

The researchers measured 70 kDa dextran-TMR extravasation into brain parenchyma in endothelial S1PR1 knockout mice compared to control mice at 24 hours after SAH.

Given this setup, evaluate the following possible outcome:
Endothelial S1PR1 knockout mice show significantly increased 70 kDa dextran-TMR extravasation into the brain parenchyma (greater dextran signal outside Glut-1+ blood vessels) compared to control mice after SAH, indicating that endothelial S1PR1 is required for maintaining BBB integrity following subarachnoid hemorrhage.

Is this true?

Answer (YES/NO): YES